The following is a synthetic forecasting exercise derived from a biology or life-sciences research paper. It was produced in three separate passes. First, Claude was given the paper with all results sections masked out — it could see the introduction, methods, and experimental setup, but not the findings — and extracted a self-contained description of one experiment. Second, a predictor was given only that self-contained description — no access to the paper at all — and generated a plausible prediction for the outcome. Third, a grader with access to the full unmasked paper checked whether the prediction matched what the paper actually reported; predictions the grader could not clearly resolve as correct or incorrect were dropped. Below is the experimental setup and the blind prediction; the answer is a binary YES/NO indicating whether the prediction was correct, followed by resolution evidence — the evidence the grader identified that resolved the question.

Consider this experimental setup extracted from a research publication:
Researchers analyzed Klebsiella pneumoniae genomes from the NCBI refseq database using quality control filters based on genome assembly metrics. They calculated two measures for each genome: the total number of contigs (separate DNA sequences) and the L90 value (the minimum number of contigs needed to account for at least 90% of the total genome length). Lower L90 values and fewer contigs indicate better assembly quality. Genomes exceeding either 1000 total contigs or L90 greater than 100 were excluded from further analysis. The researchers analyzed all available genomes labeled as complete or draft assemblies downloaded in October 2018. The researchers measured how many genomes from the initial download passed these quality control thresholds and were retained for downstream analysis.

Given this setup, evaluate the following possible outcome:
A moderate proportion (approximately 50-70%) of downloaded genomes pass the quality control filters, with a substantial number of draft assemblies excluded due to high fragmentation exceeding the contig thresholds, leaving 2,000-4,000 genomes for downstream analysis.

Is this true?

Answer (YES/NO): NO